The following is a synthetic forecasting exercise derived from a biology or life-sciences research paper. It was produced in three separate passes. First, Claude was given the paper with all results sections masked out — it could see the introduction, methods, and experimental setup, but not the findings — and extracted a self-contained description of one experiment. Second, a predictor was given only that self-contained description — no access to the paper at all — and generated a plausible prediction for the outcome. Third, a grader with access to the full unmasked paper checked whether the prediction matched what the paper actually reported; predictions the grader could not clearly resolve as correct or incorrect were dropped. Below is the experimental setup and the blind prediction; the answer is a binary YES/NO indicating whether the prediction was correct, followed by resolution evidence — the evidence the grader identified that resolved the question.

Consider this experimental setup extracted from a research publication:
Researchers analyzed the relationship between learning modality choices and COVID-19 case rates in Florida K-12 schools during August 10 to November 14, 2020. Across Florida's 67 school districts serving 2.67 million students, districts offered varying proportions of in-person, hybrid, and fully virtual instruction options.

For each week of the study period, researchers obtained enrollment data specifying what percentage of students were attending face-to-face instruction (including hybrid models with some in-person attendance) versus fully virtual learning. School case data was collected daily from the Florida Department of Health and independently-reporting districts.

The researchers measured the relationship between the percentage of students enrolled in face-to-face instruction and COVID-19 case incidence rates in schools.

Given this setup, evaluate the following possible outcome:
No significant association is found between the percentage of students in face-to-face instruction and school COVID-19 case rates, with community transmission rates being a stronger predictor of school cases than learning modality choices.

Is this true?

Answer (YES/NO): NO